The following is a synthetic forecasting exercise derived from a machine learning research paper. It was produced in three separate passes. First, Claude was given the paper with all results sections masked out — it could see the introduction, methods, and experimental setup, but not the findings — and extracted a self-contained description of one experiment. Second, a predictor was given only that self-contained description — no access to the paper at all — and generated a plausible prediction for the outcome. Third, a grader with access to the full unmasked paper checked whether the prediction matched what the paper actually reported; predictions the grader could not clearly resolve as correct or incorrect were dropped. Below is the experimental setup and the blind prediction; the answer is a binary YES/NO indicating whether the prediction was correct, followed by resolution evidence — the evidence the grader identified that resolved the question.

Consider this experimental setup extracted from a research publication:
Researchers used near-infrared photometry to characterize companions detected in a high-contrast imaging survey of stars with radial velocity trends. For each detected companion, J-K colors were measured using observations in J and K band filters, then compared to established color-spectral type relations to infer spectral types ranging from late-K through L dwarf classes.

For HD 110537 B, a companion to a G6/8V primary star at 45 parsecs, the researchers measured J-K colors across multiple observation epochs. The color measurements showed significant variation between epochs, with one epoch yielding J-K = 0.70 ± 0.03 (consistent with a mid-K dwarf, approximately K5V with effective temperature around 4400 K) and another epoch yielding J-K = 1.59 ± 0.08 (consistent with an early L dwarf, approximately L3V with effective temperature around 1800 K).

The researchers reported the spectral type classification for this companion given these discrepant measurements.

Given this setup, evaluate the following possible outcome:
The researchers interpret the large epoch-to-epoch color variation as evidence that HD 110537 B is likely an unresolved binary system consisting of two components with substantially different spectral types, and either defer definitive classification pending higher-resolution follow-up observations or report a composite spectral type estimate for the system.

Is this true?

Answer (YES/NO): NO